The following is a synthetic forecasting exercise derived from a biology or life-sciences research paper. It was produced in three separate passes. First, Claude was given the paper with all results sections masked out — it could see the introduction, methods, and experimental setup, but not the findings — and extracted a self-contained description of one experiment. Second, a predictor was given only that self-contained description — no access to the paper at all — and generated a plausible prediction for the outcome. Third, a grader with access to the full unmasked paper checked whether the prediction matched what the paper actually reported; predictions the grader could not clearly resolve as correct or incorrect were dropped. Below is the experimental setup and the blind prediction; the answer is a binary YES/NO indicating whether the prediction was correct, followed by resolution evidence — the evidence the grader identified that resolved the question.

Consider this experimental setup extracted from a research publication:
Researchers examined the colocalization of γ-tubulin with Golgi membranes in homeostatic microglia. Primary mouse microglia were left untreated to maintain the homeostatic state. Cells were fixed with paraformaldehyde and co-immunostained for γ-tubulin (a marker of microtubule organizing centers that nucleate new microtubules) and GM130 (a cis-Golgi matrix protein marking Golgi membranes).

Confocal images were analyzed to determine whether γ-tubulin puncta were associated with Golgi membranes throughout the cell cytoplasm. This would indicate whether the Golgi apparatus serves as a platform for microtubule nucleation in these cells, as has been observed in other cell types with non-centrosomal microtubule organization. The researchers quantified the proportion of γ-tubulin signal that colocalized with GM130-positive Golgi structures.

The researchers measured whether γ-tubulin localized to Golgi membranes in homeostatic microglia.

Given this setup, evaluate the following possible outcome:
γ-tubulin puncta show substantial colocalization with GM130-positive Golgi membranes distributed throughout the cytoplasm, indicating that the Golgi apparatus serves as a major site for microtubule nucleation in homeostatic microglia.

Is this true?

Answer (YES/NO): YES